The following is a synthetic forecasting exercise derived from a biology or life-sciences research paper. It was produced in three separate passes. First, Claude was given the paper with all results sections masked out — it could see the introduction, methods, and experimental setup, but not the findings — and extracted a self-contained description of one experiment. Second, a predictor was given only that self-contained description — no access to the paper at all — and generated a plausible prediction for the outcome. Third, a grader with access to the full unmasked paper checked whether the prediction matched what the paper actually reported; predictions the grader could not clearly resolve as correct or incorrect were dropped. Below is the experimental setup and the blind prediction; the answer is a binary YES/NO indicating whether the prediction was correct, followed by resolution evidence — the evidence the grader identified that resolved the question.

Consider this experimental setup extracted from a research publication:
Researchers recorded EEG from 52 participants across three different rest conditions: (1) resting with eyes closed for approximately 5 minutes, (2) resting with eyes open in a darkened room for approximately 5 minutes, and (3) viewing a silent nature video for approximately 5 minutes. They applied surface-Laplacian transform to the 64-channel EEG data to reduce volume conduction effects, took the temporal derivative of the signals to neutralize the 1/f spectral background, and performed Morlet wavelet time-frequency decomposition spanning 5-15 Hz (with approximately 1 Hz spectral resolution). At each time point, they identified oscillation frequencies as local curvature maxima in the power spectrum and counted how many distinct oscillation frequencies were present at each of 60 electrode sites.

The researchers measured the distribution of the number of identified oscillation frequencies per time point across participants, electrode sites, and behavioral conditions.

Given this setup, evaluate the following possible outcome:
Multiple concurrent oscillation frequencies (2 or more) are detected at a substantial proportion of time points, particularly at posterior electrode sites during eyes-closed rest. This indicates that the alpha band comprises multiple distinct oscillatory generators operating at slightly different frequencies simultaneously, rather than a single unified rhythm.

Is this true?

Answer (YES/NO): NO